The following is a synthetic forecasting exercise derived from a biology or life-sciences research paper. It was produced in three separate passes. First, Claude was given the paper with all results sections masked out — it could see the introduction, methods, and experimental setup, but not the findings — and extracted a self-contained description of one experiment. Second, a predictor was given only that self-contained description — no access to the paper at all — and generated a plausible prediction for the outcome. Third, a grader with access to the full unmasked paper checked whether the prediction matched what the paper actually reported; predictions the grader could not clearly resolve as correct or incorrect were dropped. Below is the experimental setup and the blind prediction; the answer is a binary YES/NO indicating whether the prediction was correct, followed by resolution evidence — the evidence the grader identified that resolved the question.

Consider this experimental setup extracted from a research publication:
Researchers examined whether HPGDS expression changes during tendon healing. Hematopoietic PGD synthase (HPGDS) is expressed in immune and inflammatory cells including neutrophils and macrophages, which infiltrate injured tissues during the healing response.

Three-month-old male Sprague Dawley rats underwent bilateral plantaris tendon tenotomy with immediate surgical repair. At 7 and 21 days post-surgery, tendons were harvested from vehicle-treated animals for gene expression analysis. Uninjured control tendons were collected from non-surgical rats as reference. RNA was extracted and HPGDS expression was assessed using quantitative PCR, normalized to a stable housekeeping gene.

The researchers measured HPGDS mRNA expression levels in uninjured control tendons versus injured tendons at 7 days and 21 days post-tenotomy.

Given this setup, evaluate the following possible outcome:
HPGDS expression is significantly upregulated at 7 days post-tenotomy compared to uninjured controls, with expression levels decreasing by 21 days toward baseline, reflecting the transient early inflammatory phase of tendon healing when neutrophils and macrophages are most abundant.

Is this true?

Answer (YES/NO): NO